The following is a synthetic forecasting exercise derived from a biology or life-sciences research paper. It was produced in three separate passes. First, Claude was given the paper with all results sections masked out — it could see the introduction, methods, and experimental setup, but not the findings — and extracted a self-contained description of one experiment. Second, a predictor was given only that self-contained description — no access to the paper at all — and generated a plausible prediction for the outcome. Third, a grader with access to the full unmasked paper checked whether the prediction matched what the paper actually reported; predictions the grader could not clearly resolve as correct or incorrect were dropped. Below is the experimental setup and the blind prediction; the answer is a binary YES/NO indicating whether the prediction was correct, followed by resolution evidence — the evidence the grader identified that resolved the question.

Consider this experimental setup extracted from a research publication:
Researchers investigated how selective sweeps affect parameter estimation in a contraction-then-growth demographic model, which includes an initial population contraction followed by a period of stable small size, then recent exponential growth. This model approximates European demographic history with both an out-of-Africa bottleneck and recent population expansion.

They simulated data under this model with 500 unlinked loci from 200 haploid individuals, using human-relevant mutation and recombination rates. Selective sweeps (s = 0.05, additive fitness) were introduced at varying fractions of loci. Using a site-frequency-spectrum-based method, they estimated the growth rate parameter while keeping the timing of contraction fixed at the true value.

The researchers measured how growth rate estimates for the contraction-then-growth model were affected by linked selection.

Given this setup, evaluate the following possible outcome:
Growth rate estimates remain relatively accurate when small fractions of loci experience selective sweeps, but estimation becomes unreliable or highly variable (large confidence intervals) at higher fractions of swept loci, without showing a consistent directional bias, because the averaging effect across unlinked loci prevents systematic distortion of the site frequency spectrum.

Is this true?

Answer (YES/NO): NO